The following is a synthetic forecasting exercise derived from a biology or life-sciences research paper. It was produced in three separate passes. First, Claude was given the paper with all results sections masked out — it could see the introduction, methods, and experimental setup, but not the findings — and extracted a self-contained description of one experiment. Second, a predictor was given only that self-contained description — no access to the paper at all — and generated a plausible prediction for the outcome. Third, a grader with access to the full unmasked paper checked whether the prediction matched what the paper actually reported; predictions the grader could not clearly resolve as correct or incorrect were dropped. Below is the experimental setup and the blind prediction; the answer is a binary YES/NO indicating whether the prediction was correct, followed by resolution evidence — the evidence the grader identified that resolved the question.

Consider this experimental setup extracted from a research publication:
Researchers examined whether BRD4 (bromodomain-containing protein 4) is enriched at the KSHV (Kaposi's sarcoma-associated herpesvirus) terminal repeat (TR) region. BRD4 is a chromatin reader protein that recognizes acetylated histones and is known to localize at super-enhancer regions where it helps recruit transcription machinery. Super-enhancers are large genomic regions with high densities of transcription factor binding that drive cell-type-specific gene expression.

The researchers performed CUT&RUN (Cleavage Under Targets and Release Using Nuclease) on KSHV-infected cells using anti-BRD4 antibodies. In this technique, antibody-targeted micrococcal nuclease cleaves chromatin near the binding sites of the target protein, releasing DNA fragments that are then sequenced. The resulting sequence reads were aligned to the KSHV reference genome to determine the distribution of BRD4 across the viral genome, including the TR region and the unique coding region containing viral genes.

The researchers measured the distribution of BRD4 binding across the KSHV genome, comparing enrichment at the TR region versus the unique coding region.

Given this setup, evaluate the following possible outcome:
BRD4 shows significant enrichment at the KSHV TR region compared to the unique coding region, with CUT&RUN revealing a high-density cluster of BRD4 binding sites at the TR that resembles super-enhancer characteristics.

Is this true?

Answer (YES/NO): YES